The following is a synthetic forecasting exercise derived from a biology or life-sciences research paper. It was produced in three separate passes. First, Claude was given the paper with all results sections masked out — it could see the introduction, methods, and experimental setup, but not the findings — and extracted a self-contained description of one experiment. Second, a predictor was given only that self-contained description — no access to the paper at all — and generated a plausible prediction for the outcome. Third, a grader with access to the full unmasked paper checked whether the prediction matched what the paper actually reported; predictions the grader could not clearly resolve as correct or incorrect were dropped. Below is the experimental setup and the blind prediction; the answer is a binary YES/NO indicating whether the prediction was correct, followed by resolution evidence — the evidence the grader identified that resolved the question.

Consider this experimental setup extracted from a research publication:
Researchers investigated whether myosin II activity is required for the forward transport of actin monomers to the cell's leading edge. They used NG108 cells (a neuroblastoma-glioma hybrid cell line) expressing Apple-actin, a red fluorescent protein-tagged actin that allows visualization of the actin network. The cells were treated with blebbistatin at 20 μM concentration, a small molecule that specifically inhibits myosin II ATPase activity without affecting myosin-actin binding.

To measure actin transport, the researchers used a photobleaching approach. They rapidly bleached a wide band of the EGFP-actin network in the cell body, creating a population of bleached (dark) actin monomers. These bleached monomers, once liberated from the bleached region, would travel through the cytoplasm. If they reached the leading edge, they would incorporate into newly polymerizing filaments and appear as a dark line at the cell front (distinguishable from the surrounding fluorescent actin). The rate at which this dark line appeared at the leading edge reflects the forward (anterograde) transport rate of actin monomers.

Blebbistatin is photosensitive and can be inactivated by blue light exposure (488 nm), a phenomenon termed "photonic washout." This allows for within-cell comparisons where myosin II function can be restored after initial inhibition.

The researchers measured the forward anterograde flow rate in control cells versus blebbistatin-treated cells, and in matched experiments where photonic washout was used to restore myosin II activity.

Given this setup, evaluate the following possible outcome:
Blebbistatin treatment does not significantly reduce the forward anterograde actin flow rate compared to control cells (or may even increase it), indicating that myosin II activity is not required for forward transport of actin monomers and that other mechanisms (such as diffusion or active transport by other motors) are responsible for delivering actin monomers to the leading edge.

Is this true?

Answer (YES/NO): NO